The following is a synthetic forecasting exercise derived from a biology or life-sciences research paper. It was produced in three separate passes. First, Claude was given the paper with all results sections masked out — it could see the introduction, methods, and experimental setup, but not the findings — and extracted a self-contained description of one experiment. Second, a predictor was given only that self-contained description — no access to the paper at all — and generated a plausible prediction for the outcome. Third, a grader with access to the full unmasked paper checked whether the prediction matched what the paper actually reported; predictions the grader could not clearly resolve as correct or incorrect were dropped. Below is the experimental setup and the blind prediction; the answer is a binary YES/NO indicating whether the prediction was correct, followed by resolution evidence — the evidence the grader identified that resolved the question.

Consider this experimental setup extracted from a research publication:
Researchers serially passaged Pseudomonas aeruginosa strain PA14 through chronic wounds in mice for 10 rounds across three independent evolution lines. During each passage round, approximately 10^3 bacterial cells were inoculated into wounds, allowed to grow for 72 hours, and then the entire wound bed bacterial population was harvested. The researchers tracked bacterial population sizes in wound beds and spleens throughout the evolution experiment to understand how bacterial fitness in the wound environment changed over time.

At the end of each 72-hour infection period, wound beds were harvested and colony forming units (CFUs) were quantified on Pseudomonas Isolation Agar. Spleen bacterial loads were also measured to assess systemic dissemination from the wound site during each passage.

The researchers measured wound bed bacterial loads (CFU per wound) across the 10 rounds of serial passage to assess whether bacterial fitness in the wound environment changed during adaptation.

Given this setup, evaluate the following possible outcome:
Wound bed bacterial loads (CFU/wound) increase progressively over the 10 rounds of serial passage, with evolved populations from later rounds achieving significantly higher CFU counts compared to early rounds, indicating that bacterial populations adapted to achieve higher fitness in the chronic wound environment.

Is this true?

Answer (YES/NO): NO